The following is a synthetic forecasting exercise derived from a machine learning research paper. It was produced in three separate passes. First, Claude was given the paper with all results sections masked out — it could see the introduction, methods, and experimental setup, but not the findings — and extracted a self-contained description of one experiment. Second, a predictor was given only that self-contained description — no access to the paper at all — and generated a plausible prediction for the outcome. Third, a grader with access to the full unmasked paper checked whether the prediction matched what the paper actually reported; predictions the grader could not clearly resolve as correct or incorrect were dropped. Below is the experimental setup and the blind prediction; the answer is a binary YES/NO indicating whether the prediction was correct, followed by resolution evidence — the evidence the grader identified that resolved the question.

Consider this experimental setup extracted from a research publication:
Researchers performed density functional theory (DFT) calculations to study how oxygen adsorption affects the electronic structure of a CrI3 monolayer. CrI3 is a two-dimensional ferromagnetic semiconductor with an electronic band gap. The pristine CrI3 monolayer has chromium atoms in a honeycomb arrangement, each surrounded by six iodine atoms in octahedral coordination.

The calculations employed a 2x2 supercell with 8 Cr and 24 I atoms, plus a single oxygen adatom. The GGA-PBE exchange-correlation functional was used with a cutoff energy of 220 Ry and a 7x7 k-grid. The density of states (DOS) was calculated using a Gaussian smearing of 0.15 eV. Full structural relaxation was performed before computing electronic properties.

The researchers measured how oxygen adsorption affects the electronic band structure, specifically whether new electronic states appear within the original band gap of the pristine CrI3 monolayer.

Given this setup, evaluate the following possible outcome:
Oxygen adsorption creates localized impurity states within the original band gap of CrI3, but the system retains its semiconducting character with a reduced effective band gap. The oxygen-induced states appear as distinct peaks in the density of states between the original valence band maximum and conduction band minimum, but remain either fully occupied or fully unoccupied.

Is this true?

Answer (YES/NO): YES